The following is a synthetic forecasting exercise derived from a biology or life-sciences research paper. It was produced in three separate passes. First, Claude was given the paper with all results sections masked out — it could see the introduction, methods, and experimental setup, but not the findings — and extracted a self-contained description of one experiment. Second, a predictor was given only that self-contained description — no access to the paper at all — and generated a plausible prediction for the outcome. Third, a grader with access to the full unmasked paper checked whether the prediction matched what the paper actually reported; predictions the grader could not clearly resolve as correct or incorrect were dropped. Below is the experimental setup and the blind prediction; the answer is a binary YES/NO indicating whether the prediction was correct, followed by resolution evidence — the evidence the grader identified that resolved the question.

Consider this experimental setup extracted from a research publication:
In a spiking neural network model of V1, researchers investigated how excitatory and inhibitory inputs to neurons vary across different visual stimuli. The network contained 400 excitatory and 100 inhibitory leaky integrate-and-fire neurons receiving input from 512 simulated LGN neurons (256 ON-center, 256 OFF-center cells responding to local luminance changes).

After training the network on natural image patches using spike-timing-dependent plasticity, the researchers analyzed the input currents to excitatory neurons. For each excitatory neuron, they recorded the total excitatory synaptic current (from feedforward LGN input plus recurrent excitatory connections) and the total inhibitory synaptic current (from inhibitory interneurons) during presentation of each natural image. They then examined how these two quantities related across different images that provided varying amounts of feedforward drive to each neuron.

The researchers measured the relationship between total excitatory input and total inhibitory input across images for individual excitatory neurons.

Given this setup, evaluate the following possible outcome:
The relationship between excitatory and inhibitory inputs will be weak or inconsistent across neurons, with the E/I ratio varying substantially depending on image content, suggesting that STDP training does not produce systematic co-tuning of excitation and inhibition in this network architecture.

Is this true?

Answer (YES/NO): NO